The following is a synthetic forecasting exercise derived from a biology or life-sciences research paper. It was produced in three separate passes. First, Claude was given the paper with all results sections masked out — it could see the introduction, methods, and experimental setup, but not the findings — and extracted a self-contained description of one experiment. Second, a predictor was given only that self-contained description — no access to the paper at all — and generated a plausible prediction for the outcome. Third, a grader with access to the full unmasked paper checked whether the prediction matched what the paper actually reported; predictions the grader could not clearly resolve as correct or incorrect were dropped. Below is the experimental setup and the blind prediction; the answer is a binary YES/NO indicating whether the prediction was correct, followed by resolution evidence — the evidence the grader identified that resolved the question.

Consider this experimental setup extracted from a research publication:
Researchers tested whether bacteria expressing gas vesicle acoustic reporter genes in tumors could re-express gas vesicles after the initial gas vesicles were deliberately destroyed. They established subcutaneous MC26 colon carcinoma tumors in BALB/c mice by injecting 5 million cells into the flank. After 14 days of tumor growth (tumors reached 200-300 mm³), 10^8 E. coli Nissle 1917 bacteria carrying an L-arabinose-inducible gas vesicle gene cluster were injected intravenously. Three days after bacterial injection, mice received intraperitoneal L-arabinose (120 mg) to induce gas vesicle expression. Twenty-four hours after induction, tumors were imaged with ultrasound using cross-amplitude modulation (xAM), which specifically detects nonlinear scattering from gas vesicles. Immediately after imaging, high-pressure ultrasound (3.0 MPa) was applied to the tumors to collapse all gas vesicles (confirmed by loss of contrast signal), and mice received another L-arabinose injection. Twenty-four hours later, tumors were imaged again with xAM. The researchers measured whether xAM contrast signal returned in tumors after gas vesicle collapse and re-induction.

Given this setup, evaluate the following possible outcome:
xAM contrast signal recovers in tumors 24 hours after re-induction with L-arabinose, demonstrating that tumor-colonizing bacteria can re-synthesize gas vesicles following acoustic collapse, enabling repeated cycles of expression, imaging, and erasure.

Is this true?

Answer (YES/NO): YES